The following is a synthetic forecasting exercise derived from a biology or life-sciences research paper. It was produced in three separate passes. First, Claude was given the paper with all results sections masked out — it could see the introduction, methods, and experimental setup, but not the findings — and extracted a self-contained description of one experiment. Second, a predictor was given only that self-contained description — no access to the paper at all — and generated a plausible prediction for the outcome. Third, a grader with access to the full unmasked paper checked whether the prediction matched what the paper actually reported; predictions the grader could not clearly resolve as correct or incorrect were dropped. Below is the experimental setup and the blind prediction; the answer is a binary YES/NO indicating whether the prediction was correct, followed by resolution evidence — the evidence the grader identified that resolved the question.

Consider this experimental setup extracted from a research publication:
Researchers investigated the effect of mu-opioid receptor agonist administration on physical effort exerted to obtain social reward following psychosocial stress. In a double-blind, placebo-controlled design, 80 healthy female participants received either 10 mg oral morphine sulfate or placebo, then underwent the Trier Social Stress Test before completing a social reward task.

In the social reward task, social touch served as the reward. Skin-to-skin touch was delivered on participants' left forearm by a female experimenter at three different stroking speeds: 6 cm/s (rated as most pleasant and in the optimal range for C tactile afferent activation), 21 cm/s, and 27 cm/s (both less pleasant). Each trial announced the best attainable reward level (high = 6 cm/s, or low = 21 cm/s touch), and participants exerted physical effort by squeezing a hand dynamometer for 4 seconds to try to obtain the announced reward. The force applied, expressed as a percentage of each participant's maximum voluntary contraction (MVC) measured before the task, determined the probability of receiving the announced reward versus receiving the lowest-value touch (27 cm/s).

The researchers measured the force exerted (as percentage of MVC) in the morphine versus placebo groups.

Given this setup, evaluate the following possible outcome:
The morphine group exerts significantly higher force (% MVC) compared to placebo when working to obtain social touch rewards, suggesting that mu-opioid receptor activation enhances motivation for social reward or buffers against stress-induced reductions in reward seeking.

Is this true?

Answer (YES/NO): NO